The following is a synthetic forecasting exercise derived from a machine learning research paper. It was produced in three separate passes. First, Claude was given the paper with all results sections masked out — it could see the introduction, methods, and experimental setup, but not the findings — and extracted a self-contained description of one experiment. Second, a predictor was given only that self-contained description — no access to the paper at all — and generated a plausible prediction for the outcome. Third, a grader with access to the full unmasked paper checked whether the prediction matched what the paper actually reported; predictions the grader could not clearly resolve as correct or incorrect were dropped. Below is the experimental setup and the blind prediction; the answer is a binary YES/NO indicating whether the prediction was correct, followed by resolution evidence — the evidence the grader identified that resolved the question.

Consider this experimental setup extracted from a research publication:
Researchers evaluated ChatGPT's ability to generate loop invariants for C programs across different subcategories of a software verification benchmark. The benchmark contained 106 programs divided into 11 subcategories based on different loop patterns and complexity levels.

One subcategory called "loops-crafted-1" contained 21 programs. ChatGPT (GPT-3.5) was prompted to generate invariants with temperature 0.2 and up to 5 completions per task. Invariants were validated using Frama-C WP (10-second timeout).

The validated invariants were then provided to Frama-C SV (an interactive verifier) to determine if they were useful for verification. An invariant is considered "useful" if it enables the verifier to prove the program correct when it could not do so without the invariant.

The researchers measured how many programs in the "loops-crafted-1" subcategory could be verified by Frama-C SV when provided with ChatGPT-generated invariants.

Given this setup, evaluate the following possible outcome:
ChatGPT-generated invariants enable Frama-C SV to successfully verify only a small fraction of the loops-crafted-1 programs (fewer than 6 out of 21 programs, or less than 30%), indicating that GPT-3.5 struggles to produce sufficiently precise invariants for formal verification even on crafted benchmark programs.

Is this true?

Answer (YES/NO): NO